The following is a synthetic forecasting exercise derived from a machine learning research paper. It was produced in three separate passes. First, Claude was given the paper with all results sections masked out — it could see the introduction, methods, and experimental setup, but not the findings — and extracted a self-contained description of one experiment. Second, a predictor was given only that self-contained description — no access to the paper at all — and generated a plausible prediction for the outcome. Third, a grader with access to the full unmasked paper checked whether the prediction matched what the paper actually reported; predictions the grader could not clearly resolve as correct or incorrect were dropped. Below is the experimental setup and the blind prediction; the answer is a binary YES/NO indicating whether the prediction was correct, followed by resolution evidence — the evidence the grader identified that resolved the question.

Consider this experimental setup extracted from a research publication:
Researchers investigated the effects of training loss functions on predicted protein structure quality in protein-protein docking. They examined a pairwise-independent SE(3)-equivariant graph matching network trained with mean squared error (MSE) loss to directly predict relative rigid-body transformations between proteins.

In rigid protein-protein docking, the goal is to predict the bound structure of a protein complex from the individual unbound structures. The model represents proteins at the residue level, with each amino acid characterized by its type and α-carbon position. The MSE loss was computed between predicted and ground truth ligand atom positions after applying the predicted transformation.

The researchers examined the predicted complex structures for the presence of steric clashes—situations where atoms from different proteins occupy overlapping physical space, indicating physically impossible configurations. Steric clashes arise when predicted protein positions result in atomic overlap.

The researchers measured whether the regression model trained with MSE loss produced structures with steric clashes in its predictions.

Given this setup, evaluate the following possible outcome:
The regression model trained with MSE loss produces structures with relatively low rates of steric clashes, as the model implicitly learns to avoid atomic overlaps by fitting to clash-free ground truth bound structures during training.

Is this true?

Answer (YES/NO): NO